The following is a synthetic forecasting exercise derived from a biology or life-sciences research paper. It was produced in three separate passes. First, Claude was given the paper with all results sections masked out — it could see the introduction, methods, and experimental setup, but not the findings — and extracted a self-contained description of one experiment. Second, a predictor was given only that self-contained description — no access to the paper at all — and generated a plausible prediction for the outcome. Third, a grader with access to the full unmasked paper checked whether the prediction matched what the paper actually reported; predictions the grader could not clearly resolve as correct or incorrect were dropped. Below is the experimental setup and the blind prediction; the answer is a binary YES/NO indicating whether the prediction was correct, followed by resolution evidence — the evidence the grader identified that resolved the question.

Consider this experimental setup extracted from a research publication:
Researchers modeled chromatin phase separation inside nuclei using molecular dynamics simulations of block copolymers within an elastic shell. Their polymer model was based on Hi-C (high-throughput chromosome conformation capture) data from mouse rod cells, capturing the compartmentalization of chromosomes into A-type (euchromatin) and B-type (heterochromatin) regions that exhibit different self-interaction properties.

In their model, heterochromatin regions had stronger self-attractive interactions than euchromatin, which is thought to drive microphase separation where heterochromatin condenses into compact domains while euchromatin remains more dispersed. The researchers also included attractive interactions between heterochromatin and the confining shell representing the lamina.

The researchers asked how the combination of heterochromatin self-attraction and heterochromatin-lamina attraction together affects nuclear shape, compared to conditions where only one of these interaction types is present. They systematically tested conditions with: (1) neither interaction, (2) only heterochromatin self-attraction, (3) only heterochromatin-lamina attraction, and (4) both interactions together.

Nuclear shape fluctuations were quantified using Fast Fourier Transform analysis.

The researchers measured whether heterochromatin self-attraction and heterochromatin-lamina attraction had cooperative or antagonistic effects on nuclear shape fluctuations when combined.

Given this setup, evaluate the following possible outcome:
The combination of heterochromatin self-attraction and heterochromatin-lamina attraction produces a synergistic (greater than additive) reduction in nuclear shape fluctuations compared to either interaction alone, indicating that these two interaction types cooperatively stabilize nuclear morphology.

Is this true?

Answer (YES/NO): NO